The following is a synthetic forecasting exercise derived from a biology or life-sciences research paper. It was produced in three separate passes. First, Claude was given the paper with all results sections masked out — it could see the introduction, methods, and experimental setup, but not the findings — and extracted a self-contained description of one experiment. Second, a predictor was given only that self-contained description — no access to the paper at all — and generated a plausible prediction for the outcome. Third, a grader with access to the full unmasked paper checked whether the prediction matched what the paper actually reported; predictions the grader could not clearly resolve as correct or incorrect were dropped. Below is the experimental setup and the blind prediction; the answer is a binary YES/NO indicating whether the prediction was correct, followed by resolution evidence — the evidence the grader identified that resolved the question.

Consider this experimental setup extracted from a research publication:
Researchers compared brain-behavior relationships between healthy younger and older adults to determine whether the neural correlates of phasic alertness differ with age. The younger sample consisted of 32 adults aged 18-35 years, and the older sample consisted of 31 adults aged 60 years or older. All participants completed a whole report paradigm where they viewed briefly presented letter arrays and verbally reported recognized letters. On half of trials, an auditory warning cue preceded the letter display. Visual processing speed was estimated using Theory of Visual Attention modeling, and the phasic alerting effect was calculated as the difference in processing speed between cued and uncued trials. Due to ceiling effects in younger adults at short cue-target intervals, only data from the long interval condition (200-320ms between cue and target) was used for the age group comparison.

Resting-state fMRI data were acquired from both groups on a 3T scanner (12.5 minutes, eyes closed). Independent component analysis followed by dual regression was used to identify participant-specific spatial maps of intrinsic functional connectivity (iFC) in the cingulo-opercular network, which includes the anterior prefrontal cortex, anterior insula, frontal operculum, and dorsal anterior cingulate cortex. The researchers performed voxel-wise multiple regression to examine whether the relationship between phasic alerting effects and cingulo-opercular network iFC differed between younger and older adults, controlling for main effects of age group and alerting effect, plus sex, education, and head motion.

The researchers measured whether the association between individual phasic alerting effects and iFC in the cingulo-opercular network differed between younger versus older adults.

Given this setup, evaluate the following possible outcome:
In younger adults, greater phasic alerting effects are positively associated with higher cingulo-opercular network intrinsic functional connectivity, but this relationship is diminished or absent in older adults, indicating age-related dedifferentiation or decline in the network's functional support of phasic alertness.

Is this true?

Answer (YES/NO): YES